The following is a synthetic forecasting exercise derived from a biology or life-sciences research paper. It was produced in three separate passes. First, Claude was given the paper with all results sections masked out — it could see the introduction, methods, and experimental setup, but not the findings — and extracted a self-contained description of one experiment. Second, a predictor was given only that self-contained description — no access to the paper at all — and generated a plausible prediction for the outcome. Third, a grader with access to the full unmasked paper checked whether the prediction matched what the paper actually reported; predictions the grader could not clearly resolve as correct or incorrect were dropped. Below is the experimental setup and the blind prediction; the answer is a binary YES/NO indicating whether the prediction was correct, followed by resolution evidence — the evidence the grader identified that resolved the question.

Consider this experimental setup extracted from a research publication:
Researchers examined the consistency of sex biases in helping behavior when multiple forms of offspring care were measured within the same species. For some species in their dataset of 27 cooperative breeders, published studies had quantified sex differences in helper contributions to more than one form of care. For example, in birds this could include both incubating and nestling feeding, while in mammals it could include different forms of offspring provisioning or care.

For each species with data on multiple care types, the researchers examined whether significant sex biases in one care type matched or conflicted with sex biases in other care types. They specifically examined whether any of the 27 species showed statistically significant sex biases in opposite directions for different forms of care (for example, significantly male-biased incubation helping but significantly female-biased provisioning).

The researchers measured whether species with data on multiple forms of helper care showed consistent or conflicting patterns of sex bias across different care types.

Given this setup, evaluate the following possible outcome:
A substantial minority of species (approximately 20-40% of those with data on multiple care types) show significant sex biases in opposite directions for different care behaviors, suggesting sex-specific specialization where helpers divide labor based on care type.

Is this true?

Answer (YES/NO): NO